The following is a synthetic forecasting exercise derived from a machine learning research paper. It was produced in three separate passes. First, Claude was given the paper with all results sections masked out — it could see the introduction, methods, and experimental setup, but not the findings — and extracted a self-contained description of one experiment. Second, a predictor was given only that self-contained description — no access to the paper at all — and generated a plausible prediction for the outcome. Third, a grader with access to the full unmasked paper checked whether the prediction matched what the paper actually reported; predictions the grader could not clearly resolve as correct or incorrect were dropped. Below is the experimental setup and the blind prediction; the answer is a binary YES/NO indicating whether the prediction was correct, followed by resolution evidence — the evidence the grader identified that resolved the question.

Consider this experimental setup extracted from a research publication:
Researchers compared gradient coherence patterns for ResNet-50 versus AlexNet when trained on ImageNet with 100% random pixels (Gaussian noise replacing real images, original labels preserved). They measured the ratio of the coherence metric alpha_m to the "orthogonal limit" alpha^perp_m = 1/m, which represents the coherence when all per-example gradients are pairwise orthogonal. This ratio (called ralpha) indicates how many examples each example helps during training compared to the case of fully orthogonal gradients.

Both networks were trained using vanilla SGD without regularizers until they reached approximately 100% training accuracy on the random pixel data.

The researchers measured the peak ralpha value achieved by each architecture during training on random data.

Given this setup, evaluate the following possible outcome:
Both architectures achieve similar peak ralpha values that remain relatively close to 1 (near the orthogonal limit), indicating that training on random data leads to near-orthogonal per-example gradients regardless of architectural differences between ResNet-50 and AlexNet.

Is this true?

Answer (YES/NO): NO